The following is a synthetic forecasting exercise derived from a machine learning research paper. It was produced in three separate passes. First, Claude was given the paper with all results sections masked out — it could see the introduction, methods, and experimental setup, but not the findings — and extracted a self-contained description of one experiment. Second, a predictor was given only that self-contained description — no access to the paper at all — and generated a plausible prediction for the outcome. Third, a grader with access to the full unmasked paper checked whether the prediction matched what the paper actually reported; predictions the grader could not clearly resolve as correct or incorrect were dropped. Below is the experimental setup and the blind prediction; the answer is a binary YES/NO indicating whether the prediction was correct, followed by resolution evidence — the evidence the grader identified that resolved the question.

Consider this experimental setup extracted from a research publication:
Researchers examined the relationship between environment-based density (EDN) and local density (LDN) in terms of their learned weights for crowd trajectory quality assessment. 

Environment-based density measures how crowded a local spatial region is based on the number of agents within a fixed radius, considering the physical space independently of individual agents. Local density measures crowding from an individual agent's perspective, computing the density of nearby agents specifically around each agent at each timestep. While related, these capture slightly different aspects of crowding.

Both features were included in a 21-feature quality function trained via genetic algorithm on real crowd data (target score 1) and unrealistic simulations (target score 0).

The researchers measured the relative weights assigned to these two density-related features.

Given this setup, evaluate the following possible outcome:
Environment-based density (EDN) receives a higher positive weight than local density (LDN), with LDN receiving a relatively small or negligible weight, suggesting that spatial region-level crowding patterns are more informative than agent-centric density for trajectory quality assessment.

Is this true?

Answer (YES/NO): NO